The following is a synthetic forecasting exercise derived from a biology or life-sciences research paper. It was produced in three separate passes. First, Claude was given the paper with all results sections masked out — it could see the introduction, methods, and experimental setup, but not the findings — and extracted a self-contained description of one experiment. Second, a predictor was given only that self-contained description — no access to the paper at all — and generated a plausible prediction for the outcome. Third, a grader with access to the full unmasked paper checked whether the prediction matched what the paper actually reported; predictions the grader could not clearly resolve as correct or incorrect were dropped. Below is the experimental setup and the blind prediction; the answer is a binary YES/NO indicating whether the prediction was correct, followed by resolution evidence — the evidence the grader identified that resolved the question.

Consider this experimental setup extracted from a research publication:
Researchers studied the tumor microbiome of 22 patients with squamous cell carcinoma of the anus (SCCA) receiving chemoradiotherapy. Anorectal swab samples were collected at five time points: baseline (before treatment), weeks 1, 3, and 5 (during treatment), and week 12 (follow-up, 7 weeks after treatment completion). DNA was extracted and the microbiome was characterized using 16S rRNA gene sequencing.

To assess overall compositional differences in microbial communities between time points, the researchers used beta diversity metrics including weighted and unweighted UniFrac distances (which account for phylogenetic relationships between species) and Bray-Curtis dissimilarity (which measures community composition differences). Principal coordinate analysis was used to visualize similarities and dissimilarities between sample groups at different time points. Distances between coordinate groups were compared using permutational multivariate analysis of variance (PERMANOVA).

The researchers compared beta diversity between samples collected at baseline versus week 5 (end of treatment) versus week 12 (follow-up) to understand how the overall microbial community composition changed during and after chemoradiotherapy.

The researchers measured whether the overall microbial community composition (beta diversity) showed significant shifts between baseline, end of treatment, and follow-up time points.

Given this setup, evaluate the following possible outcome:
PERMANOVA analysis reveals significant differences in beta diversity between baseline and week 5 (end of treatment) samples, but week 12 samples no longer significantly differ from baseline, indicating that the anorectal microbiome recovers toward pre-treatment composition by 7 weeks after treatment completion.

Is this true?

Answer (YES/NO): NO